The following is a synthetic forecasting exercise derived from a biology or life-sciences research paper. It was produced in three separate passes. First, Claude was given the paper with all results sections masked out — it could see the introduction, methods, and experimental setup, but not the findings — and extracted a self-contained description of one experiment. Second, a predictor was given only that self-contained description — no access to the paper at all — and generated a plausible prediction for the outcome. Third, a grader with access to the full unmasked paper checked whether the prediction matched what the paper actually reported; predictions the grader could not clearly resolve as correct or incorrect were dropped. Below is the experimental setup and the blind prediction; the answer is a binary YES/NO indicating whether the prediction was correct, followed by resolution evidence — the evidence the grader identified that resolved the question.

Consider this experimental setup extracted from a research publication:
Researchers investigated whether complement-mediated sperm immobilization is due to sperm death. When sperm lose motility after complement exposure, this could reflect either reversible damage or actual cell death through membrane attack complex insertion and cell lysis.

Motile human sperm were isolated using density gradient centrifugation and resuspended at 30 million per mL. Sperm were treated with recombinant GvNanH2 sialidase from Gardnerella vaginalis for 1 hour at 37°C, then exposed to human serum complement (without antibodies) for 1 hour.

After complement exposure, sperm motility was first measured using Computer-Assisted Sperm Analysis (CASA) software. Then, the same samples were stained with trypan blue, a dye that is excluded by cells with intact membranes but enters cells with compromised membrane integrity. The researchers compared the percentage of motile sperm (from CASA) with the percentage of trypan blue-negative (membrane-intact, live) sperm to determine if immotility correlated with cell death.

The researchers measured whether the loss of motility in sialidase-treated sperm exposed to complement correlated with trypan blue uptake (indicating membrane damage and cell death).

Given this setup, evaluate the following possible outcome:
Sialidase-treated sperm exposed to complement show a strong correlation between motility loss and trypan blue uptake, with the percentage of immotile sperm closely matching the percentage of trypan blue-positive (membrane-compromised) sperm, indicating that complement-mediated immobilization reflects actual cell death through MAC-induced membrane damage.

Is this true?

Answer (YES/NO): YES